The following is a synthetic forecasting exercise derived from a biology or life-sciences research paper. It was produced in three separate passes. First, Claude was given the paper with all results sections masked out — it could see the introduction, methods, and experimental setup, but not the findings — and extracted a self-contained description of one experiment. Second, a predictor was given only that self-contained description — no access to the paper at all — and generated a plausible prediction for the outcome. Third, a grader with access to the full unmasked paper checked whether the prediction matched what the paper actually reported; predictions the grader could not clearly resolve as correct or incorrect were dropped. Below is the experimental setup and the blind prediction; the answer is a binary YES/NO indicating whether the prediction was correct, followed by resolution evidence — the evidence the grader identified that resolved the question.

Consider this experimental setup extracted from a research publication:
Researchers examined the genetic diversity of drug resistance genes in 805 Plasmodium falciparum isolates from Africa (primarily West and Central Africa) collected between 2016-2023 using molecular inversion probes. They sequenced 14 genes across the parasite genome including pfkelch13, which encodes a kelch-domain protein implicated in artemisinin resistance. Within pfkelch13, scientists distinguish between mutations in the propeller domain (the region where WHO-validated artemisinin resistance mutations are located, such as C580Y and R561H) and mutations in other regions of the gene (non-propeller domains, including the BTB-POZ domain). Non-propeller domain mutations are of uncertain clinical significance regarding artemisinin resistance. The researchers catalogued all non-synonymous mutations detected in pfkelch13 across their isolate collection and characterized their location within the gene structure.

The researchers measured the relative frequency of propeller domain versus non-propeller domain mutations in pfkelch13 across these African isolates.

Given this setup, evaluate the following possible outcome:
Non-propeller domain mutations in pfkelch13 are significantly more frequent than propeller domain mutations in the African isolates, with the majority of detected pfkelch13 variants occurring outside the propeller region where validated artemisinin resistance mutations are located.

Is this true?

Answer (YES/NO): YES